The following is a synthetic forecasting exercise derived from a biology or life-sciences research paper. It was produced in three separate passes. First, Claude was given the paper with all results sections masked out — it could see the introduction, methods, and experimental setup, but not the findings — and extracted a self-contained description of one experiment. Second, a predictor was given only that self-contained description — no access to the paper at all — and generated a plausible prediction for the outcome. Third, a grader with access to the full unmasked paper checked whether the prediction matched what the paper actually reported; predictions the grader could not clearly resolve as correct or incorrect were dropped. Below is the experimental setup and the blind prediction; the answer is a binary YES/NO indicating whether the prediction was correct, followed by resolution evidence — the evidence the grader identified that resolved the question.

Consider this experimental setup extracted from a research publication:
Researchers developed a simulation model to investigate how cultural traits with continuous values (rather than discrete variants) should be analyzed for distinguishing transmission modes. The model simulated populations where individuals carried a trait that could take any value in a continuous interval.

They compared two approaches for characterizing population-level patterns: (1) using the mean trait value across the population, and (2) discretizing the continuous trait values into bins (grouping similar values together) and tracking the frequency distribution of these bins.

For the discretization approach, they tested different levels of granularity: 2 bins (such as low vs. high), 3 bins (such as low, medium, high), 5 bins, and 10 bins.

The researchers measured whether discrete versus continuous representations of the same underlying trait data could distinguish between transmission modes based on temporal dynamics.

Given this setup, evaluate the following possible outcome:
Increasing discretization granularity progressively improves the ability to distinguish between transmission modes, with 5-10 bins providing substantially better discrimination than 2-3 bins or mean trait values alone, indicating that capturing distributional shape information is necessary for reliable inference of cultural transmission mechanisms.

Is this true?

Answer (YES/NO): YES